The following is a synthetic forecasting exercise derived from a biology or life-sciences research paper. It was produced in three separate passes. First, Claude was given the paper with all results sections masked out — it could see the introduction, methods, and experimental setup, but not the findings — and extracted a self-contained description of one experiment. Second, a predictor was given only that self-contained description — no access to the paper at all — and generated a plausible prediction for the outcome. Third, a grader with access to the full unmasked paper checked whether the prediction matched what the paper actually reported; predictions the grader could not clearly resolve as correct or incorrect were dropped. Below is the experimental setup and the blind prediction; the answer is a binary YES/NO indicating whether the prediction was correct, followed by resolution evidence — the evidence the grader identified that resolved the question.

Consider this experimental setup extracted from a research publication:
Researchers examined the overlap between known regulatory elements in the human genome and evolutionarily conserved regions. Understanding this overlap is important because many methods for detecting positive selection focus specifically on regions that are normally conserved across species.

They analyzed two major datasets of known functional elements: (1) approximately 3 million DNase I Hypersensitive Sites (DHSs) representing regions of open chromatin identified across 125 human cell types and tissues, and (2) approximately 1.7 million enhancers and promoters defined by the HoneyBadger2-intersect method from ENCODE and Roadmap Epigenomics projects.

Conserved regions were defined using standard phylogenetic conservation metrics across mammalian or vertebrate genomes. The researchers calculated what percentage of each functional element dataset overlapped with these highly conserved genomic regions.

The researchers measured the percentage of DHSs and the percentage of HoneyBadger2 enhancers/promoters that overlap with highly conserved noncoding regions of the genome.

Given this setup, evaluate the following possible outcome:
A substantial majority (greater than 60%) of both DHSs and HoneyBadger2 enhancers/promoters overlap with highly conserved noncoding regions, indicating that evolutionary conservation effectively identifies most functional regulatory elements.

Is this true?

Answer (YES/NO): NO